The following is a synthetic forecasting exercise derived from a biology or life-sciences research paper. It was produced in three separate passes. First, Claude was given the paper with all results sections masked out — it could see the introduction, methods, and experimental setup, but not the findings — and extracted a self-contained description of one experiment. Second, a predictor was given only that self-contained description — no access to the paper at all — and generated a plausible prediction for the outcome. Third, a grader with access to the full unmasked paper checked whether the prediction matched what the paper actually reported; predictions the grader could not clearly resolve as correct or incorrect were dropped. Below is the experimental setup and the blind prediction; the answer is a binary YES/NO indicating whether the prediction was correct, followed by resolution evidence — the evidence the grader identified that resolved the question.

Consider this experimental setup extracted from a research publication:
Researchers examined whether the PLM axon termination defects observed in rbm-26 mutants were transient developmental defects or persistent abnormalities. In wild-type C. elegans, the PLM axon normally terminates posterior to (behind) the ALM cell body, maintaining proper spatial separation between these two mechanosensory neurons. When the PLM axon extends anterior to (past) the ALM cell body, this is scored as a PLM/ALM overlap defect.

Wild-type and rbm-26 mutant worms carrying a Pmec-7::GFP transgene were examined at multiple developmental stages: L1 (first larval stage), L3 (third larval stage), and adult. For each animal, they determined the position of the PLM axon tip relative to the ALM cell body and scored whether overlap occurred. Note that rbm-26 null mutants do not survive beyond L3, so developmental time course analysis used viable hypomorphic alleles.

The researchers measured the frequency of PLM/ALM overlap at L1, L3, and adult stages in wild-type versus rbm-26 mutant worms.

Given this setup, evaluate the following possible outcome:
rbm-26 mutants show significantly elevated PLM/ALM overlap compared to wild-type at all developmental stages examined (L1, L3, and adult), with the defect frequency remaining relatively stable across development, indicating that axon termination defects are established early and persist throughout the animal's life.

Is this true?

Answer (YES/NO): NO